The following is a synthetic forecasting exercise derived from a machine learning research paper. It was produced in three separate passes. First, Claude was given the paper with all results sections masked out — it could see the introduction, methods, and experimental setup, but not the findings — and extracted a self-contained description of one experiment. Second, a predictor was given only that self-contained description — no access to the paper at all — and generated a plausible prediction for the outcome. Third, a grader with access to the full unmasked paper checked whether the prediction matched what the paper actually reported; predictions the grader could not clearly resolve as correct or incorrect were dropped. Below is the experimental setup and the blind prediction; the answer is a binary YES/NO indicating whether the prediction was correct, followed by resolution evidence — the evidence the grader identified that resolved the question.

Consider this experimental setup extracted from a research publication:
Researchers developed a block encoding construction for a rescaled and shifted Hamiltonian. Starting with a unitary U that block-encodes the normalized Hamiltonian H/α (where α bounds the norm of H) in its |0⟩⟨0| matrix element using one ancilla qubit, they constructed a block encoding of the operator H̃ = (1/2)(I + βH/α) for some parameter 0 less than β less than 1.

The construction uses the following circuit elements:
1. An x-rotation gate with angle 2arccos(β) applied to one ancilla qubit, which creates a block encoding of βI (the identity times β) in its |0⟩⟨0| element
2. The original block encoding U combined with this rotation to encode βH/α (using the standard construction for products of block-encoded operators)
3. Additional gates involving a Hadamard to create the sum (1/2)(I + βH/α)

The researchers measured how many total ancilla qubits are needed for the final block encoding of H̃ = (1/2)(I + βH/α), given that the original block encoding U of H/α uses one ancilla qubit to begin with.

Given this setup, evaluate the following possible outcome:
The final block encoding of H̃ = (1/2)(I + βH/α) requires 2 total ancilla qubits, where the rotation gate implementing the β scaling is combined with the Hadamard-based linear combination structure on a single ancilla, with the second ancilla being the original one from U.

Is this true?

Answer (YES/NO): NO